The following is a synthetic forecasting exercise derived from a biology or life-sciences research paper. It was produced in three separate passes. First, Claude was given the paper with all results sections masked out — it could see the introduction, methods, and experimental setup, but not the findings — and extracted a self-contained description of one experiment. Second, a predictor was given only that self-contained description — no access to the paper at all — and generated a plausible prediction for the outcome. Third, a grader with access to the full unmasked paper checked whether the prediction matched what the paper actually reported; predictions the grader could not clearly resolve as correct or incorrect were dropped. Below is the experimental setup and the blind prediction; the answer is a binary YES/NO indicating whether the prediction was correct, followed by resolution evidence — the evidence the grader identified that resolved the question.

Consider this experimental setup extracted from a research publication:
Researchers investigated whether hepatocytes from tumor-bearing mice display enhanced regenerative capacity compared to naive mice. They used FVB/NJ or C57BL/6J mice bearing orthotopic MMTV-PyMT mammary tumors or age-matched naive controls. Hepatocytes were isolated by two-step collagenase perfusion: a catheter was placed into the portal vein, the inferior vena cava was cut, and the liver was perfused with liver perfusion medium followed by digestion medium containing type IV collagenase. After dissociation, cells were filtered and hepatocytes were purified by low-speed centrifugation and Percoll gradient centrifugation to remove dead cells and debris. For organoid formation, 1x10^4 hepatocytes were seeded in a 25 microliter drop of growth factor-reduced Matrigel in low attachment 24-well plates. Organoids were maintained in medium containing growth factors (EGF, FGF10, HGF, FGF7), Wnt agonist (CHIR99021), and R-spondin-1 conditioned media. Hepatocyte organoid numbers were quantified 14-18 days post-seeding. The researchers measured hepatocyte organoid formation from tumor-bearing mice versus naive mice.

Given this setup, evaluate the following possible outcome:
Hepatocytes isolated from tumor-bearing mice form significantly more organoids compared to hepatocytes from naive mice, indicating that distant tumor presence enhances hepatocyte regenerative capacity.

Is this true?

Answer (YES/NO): YES